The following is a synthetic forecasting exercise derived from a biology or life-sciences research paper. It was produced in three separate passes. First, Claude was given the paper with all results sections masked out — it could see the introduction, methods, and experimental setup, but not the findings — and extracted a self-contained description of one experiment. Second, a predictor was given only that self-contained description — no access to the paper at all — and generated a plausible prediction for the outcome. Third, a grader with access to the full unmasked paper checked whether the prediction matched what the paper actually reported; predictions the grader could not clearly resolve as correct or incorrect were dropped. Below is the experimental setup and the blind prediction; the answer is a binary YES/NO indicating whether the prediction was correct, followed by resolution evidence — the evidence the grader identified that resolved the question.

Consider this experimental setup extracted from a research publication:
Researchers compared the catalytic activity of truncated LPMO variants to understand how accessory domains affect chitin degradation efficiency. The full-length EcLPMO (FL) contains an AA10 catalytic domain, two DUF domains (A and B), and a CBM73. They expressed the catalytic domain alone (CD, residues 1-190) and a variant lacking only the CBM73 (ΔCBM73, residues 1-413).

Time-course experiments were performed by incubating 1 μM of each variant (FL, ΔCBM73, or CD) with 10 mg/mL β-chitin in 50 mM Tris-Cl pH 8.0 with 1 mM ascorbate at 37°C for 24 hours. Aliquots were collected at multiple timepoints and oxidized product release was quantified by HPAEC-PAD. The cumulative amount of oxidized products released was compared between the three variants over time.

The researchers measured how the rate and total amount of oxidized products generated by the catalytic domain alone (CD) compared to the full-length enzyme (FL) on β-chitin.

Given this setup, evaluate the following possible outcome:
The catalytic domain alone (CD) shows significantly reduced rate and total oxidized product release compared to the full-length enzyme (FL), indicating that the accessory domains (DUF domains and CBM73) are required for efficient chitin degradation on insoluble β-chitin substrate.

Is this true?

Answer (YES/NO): YES